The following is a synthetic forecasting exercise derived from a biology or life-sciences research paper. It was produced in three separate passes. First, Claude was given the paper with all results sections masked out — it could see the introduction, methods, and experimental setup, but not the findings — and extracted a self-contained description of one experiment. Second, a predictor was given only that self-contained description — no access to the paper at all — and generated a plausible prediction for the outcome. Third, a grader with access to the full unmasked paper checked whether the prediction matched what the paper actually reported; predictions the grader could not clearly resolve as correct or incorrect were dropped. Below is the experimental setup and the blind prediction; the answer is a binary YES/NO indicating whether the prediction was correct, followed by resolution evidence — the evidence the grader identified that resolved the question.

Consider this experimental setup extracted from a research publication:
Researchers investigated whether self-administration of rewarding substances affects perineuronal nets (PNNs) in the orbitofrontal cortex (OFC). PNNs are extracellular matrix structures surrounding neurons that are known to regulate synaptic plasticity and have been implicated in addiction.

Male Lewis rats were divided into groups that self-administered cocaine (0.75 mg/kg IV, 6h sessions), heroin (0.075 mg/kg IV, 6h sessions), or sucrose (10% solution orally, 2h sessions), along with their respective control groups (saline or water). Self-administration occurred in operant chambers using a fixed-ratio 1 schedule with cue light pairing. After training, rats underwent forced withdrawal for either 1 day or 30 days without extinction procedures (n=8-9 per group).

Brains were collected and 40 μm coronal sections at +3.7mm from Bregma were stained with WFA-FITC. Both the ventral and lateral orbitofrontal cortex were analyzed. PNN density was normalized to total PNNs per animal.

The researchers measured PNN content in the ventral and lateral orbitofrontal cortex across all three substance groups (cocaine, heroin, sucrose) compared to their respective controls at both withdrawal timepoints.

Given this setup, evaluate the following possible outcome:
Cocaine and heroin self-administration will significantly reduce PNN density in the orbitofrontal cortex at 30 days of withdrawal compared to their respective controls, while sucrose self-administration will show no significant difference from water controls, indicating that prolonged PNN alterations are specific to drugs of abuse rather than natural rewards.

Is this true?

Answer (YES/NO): NO